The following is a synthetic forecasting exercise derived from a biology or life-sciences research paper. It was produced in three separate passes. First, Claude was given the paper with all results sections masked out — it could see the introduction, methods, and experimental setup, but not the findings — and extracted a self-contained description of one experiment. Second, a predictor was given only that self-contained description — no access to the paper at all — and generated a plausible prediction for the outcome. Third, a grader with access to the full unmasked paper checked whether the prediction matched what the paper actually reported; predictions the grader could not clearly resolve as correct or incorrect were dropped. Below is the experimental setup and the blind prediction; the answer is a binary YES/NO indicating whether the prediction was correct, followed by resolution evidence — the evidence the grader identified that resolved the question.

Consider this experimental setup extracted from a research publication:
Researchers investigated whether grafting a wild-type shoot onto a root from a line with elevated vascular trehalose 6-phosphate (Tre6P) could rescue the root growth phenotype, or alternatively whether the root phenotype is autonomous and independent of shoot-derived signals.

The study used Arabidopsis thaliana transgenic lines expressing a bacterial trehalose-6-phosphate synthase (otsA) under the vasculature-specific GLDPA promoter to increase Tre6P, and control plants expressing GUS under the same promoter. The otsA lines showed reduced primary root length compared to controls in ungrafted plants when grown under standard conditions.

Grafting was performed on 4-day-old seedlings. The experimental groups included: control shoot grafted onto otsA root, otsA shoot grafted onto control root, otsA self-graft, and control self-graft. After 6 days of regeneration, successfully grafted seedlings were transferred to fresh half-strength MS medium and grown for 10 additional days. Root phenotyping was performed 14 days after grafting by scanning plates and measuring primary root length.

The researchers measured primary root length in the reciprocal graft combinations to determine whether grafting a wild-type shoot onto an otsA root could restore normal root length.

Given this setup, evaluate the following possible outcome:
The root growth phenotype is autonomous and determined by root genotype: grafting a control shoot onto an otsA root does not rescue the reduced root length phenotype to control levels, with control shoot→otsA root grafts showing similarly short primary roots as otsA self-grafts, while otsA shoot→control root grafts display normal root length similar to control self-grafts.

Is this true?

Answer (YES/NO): NO